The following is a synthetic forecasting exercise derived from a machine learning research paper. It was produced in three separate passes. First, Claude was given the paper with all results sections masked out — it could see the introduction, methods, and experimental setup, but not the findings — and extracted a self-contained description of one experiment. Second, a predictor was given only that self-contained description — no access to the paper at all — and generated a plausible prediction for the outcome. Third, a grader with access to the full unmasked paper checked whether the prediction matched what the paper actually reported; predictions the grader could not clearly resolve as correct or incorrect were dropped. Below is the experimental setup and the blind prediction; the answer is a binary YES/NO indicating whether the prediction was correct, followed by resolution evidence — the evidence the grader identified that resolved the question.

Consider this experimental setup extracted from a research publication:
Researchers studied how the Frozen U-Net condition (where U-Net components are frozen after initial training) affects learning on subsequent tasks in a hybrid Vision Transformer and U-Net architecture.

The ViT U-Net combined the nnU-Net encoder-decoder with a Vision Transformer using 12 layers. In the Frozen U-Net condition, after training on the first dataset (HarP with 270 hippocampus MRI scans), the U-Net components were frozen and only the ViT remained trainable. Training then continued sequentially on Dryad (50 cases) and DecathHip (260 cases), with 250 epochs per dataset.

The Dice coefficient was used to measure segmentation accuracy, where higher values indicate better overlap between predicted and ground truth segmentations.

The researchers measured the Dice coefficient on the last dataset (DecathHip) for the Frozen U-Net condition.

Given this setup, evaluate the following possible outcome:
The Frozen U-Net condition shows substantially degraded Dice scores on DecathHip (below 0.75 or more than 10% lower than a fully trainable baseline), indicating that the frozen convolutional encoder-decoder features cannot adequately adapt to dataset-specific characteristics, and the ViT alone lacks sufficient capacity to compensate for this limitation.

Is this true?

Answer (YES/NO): YES